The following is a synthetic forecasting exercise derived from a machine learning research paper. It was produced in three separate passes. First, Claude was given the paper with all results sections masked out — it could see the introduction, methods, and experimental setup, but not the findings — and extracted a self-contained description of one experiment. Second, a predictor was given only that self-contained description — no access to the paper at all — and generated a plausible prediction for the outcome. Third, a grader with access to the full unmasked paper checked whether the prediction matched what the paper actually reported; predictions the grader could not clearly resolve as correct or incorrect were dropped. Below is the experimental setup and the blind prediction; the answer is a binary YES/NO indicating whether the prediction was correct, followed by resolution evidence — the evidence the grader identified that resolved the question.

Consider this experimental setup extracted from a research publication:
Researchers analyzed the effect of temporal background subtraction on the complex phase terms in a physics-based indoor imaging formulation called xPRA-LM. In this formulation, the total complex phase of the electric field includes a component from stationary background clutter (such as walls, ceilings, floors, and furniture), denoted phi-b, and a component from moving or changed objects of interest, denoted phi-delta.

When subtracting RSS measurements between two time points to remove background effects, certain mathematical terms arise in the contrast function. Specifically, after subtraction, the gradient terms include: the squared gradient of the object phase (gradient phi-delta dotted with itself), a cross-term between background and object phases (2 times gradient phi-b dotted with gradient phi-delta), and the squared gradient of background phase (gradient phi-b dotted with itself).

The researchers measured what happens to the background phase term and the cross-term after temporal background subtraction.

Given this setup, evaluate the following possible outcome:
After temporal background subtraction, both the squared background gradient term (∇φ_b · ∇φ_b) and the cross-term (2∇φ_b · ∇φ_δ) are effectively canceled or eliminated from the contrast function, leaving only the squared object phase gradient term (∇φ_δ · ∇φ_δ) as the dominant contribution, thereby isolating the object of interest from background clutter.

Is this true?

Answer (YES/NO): YES